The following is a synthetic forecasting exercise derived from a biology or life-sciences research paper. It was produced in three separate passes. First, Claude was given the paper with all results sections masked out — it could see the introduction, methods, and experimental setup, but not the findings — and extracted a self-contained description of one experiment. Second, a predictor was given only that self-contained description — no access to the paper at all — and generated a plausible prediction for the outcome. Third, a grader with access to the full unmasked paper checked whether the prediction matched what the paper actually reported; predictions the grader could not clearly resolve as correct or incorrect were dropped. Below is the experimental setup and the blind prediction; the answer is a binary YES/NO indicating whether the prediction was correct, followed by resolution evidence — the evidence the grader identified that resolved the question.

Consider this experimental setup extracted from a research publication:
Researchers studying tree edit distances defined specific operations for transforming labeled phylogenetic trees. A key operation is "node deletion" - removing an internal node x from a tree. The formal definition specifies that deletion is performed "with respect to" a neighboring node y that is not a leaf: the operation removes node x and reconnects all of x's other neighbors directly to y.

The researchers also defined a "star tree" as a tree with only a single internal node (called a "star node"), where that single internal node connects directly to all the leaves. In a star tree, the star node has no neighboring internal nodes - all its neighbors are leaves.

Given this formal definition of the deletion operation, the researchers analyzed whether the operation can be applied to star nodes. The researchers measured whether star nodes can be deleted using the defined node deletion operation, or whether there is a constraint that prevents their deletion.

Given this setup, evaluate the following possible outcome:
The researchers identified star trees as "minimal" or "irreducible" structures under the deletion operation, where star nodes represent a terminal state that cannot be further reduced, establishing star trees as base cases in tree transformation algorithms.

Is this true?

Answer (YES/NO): YES